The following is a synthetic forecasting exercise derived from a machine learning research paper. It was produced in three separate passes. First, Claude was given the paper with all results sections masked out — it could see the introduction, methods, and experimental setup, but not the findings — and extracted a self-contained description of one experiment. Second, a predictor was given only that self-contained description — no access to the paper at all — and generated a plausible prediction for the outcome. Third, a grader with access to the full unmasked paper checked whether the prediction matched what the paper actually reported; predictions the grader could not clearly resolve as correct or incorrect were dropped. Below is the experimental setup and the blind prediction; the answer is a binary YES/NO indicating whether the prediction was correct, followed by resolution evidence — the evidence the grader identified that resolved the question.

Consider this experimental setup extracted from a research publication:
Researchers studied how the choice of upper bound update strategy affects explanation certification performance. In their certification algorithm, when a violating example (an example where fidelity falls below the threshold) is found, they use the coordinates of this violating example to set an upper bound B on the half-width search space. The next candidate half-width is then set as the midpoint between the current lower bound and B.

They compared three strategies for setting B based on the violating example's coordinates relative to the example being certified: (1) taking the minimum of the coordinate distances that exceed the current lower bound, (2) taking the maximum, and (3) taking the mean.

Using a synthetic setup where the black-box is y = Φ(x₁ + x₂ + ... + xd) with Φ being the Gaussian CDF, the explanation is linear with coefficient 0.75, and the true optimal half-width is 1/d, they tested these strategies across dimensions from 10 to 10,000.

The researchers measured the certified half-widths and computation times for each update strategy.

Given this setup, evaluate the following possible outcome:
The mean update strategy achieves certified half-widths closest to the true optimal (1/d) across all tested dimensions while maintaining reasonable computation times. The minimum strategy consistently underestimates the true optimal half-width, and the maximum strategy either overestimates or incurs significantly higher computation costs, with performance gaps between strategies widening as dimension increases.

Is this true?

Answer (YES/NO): NO